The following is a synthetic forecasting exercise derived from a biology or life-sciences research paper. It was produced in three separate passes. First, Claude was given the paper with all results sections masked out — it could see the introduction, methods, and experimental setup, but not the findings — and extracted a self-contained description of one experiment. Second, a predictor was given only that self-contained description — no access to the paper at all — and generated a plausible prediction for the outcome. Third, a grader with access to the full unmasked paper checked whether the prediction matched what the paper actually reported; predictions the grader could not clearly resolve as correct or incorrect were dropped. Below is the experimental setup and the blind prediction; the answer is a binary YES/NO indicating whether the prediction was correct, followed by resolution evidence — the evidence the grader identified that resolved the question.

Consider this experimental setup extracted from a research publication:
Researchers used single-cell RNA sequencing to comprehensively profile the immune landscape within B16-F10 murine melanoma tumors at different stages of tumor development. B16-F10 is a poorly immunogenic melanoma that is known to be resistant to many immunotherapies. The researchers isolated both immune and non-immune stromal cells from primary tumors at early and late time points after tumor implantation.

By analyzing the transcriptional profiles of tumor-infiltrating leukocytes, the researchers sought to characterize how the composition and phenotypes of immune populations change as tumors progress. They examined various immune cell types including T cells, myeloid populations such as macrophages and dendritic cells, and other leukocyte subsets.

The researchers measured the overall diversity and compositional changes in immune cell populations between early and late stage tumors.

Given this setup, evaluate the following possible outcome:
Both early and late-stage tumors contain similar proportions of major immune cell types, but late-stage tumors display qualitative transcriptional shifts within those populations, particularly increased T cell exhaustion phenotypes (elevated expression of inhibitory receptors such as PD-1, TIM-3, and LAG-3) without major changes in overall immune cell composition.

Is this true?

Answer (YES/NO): NO